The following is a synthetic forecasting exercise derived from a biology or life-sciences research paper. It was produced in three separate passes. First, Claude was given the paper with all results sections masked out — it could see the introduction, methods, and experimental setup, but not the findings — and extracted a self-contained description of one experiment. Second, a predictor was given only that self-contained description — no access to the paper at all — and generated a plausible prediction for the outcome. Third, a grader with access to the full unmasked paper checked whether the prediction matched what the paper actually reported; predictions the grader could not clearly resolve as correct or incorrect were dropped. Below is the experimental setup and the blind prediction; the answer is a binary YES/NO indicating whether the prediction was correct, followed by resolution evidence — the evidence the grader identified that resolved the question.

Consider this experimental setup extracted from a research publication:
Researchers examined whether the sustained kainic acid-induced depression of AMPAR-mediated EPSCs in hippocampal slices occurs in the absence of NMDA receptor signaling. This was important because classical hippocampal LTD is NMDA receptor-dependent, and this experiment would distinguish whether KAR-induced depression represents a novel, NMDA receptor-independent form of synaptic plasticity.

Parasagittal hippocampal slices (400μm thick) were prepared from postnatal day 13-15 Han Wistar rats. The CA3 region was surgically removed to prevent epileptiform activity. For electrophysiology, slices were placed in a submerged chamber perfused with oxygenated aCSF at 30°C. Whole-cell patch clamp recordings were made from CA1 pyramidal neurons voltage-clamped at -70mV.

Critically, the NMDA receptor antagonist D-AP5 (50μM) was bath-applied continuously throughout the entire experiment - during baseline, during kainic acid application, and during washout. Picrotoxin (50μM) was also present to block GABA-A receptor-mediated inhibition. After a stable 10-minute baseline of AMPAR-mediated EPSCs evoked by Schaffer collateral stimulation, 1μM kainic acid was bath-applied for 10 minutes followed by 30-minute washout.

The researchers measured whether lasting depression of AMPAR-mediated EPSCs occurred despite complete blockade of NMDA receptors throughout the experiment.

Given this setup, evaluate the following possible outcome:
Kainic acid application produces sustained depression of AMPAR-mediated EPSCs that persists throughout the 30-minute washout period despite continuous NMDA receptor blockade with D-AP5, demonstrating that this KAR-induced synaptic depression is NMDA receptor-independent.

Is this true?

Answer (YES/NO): YES